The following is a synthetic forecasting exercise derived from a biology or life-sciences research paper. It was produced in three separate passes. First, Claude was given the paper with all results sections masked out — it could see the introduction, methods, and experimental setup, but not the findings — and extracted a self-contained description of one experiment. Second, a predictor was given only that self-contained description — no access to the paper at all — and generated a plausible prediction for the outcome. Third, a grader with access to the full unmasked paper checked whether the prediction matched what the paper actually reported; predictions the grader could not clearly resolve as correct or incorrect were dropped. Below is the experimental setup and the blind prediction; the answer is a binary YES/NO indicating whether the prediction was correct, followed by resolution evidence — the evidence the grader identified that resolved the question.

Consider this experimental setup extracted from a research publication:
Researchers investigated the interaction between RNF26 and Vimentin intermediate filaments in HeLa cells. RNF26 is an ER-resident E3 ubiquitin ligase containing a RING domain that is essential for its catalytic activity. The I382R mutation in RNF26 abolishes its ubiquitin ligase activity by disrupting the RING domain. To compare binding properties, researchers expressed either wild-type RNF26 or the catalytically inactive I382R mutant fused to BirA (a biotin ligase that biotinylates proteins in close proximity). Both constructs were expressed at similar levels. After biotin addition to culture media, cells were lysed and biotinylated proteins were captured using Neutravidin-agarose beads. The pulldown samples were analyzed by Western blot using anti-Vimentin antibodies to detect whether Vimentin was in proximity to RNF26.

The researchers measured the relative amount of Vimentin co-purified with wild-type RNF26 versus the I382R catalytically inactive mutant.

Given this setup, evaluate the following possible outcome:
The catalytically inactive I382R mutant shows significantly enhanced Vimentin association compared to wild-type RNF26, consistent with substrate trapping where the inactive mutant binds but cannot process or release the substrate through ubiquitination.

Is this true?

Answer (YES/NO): NO